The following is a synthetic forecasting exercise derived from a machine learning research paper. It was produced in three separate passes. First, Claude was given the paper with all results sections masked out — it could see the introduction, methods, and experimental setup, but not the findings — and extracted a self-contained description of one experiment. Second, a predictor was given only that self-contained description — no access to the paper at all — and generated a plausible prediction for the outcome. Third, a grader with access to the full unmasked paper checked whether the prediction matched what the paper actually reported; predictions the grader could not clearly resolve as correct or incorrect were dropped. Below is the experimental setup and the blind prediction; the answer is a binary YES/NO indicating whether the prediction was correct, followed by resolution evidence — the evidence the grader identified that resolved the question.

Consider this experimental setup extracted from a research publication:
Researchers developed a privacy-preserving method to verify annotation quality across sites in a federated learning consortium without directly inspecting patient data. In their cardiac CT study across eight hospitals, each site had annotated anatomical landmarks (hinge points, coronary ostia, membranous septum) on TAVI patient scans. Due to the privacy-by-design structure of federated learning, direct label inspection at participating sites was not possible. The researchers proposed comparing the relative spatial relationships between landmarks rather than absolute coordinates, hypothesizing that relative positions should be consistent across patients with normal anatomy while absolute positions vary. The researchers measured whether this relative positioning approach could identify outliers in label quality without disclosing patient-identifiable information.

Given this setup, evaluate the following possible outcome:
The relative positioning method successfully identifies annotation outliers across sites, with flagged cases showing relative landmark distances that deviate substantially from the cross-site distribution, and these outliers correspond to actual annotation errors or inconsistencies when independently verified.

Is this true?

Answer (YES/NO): YES